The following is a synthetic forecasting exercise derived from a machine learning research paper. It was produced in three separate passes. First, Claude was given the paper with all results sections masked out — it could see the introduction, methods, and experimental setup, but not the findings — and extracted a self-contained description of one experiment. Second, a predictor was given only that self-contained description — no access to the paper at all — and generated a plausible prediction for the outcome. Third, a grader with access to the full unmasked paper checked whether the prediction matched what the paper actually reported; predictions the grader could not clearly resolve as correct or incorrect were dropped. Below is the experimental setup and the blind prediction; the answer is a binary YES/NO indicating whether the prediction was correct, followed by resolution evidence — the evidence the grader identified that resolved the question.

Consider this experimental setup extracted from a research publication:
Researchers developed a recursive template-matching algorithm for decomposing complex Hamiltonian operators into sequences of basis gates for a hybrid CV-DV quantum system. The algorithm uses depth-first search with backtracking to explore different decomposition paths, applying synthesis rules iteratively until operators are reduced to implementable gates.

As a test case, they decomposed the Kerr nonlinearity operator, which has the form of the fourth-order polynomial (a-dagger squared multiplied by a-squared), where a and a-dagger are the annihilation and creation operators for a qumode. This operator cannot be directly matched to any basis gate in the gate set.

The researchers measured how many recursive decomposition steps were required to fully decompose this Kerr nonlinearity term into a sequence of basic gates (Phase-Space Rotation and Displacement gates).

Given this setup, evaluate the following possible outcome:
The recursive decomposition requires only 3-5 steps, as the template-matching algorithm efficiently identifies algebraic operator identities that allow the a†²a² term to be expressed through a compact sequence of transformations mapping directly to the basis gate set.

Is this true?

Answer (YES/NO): YES